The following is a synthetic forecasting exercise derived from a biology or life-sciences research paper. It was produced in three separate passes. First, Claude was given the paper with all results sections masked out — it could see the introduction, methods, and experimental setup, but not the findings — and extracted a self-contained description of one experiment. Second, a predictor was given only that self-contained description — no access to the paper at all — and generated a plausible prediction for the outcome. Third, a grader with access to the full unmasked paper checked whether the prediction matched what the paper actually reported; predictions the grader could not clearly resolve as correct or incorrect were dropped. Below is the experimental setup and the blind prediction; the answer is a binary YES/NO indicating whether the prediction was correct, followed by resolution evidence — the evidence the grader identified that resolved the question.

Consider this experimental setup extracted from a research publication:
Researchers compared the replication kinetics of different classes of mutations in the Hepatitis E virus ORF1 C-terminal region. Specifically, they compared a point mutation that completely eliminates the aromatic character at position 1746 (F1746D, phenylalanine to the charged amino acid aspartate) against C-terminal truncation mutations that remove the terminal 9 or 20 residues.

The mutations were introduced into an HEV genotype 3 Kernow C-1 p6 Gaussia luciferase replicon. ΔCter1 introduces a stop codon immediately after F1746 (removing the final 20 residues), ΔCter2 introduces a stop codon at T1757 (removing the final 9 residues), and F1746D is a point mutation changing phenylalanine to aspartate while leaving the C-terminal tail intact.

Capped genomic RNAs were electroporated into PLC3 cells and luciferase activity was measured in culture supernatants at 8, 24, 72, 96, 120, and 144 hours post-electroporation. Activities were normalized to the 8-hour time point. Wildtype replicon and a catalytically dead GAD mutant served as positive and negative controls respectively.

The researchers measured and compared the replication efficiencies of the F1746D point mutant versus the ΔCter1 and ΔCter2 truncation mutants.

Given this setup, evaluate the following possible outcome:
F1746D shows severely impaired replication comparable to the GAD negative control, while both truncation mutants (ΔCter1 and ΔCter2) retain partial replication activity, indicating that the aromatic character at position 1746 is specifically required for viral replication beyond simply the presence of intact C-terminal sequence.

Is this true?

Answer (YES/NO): NO